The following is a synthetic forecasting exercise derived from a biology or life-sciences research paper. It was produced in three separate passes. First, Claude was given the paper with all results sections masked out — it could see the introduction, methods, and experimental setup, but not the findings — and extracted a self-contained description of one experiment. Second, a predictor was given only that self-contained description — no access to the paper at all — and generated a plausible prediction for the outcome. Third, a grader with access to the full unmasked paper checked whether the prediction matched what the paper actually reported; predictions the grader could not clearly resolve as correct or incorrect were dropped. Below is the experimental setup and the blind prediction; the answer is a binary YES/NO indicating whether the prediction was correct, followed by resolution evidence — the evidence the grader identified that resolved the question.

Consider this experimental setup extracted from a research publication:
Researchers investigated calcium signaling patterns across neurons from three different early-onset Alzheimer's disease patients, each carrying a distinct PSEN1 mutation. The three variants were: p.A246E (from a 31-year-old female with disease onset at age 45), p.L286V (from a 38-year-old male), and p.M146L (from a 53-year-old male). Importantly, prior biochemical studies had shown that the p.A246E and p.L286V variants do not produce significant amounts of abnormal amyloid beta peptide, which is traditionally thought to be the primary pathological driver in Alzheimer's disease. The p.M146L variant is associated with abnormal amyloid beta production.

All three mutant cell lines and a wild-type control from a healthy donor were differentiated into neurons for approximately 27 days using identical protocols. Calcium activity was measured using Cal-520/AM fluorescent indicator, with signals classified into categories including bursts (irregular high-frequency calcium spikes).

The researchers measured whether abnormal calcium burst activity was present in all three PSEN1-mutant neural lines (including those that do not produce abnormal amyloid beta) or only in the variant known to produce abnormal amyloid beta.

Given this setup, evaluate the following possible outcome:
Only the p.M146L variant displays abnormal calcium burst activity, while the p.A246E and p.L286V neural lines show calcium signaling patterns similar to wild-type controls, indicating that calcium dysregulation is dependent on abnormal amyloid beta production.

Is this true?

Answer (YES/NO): NO